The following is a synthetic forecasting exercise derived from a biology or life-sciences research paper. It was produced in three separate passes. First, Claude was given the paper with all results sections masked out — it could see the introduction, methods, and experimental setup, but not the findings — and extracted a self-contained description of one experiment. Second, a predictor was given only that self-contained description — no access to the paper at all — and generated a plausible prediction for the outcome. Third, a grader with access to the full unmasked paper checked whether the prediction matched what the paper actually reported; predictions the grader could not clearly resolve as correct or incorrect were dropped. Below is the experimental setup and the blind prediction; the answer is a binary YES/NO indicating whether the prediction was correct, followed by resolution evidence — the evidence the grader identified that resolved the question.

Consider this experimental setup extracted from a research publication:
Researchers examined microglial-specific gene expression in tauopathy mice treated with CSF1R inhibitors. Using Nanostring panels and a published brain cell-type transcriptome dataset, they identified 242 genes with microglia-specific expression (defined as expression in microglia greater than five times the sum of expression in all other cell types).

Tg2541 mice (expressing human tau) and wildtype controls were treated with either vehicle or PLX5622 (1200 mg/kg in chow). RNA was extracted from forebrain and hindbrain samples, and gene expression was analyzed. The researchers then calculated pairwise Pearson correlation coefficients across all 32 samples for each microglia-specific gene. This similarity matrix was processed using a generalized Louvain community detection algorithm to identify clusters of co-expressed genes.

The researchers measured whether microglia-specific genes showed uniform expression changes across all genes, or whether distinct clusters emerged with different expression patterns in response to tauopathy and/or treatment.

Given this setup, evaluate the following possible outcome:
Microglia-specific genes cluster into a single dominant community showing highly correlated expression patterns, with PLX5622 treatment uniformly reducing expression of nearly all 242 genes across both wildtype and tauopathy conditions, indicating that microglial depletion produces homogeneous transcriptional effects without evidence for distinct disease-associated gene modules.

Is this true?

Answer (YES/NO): NO